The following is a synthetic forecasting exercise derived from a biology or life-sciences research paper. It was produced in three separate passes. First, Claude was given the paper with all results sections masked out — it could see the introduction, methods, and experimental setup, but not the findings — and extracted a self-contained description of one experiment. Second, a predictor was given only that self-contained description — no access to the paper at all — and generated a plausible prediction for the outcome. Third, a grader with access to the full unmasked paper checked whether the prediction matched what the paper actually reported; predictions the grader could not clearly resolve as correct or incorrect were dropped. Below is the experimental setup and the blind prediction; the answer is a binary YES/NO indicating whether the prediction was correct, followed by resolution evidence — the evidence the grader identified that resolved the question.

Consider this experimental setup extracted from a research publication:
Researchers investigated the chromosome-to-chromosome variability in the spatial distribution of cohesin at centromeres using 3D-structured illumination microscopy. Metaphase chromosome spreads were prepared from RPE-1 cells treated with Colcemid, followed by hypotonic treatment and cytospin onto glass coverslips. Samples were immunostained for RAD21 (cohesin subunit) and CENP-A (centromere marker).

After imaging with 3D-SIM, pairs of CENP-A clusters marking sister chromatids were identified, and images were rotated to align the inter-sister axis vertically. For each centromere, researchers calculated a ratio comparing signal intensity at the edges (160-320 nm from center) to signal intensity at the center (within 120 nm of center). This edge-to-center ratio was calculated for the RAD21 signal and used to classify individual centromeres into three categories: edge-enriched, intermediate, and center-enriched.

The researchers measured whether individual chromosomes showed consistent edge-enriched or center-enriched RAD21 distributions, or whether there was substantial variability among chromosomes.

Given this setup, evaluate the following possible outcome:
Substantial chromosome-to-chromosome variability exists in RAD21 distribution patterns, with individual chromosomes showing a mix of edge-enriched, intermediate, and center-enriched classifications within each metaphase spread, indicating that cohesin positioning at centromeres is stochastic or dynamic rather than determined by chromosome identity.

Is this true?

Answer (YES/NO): NO